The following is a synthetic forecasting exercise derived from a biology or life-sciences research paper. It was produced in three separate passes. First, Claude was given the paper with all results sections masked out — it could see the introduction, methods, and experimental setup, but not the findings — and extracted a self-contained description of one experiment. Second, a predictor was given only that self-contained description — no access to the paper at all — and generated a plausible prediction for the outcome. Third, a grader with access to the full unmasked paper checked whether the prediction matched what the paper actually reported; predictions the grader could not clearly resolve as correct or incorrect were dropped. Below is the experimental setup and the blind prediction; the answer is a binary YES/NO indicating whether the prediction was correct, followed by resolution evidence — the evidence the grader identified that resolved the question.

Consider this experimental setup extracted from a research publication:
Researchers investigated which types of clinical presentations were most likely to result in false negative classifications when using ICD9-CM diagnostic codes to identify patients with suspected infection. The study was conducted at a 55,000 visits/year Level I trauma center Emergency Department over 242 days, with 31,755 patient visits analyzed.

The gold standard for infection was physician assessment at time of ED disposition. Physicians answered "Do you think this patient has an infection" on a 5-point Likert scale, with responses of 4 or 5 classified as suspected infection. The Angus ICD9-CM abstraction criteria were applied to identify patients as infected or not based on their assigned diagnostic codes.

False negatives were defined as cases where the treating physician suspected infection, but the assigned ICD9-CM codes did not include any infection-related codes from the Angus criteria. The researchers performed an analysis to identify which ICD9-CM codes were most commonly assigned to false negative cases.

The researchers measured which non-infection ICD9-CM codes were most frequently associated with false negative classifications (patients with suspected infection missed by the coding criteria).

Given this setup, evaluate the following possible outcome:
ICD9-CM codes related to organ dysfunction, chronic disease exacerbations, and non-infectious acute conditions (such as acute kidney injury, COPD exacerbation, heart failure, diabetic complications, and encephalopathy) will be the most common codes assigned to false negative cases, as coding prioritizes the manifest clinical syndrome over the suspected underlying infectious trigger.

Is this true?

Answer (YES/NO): NO